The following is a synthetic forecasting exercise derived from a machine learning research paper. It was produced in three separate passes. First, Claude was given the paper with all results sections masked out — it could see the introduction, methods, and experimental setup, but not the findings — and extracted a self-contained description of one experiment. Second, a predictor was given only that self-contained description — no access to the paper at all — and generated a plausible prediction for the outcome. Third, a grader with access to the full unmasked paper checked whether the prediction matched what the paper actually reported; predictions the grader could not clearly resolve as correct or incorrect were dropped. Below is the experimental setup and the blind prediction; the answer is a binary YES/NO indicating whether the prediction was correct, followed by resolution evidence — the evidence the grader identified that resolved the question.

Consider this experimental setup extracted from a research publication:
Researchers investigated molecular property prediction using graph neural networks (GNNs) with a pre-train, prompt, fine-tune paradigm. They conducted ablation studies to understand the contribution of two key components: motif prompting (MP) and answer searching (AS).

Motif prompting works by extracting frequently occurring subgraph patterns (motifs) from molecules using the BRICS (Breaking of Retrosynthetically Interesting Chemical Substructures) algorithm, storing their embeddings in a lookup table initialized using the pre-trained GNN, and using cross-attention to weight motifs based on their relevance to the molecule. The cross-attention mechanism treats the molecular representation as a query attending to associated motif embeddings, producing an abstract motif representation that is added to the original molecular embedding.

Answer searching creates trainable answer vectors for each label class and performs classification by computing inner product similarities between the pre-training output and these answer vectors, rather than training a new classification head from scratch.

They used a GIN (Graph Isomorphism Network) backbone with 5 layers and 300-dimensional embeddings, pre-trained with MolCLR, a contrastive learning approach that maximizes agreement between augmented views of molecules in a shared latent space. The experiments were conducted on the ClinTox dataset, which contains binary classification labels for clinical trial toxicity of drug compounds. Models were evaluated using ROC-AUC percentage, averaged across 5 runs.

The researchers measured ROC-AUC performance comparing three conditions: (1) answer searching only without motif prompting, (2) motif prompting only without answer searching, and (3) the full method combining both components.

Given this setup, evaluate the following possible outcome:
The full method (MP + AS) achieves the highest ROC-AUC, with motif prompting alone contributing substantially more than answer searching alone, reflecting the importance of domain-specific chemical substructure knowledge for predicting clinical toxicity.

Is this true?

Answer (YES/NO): NO